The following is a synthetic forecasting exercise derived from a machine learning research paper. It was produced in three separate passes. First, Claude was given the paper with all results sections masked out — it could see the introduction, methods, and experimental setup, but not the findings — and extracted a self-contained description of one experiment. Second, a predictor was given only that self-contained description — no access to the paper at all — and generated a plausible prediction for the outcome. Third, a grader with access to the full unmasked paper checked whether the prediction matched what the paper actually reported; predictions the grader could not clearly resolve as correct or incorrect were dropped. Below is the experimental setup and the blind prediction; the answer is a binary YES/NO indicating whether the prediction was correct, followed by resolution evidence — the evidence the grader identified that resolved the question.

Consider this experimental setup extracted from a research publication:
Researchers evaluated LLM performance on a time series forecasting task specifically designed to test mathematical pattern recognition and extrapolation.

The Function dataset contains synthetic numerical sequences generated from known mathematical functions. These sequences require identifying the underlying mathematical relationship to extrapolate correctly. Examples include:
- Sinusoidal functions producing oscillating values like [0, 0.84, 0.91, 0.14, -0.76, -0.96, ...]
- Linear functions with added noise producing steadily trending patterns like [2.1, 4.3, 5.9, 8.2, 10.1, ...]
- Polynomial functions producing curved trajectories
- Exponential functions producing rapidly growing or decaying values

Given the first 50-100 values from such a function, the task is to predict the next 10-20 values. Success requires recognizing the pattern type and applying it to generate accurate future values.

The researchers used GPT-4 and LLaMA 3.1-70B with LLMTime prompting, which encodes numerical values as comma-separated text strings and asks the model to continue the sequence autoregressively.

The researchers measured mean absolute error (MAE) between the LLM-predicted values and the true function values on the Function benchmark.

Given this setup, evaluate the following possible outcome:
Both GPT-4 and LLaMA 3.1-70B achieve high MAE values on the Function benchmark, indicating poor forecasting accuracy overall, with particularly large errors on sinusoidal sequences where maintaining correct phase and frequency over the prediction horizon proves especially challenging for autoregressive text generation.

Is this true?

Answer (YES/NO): NO